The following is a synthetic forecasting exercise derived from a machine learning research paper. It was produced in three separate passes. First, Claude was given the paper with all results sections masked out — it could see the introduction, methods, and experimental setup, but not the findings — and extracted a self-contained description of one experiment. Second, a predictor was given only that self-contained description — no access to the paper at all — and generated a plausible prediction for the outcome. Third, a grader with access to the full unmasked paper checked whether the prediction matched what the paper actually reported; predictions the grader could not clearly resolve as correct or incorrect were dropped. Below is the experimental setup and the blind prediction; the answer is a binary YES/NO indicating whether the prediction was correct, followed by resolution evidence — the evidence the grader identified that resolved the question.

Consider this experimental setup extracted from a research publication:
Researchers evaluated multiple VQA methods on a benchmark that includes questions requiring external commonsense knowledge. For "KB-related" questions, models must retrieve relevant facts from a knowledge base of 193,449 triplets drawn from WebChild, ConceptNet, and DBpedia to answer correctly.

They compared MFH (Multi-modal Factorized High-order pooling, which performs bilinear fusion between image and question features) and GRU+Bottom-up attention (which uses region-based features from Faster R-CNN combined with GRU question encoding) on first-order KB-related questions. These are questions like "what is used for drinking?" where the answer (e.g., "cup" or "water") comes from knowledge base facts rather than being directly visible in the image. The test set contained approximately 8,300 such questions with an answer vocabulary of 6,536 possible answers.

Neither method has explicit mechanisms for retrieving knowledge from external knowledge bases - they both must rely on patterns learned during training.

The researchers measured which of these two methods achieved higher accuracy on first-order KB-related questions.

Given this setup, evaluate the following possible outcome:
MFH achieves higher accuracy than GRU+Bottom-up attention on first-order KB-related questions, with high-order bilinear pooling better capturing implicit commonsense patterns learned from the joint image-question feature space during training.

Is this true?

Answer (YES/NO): YES